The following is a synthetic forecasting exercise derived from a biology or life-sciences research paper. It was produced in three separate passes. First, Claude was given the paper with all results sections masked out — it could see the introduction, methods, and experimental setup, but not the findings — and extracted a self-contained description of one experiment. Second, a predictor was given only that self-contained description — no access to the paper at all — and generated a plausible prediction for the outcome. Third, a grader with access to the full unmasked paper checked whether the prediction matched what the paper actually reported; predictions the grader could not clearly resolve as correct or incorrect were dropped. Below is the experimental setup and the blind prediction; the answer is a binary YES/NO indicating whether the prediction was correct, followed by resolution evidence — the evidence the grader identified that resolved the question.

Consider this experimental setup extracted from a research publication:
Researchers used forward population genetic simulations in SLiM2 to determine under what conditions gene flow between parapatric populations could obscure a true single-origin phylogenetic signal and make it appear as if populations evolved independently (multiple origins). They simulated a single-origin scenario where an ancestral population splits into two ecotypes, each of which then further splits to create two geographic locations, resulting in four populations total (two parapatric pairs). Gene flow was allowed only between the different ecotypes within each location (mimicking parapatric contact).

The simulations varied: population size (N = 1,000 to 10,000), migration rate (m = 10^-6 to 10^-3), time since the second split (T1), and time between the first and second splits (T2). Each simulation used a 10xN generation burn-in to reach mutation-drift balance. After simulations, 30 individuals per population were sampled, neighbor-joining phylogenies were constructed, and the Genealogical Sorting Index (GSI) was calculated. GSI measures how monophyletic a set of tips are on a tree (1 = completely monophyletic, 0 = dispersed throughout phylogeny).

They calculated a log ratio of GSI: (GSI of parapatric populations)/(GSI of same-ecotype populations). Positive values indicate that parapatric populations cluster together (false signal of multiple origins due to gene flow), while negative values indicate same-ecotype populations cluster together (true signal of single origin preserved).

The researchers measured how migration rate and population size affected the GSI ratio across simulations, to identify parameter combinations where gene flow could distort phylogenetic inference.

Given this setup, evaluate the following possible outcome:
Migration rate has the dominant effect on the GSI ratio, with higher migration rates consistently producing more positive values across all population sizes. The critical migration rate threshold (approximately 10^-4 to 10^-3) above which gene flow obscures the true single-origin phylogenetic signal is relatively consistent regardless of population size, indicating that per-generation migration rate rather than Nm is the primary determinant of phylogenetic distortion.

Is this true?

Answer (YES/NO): NO